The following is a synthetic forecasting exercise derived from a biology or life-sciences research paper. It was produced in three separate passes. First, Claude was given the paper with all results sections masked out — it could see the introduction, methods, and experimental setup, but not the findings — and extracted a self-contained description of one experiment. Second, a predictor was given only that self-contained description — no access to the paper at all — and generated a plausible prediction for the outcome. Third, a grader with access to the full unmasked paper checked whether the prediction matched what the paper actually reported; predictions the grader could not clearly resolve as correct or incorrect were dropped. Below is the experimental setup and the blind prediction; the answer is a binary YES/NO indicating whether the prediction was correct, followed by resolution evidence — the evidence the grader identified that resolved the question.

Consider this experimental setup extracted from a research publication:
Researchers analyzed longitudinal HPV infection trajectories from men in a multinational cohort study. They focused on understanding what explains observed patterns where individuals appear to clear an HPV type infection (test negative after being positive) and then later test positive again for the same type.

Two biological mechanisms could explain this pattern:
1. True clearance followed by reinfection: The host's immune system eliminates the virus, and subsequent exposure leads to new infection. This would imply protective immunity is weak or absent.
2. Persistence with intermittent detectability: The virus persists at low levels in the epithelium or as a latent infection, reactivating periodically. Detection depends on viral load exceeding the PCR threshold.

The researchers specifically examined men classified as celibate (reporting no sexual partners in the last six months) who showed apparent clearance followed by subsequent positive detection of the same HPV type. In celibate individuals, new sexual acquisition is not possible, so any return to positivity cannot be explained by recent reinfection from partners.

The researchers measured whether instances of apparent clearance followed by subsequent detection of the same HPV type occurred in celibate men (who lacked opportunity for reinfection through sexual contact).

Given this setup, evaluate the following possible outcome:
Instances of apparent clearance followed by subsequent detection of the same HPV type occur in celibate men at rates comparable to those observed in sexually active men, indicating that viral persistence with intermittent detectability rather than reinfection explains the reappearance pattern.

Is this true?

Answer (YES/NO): NO